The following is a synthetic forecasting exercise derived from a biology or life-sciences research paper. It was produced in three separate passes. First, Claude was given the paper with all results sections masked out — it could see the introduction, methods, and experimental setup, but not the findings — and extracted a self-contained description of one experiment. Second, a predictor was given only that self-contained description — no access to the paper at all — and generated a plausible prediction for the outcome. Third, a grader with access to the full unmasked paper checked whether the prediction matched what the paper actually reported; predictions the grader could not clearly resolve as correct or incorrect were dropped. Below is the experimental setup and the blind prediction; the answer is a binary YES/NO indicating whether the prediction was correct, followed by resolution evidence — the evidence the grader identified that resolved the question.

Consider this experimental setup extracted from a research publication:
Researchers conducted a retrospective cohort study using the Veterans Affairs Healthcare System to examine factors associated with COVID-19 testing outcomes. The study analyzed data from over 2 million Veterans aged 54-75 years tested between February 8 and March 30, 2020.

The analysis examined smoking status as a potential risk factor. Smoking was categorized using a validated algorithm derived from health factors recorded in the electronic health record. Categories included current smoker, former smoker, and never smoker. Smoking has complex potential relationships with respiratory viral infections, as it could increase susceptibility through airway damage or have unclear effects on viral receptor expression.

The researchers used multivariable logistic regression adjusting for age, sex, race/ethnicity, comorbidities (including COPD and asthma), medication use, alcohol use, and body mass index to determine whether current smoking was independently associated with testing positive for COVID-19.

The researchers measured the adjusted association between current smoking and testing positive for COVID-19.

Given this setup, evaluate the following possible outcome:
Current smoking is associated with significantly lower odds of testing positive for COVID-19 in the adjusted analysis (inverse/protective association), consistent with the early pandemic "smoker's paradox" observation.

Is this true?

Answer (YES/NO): YES